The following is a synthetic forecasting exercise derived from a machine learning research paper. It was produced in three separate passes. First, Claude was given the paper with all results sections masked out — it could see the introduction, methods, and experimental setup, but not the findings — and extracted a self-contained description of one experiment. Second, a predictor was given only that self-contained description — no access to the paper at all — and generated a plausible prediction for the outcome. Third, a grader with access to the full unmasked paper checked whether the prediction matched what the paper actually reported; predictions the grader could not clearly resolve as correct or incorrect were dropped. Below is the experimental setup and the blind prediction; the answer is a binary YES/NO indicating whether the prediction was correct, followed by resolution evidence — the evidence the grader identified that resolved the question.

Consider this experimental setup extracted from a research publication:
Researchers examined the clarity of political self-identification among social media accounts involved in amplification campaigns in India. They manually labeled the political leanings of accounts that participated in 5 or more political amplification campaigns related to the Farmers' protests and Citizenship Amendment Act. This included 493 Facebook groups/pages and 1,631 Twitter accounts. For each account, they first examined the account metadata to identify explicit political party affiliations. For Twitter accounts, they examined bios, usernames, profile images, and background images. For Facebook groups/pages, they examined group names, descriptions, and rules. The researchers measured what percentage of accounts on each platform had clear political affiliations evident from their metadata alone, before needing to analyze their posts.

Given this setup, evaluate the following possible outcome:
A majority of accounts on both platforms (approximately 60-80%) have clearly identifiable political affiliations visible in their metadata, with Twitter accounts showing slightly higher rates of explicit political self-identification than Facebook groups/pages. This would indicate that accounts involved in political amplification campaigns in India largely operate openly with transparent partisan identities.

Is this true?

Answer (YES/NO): NO